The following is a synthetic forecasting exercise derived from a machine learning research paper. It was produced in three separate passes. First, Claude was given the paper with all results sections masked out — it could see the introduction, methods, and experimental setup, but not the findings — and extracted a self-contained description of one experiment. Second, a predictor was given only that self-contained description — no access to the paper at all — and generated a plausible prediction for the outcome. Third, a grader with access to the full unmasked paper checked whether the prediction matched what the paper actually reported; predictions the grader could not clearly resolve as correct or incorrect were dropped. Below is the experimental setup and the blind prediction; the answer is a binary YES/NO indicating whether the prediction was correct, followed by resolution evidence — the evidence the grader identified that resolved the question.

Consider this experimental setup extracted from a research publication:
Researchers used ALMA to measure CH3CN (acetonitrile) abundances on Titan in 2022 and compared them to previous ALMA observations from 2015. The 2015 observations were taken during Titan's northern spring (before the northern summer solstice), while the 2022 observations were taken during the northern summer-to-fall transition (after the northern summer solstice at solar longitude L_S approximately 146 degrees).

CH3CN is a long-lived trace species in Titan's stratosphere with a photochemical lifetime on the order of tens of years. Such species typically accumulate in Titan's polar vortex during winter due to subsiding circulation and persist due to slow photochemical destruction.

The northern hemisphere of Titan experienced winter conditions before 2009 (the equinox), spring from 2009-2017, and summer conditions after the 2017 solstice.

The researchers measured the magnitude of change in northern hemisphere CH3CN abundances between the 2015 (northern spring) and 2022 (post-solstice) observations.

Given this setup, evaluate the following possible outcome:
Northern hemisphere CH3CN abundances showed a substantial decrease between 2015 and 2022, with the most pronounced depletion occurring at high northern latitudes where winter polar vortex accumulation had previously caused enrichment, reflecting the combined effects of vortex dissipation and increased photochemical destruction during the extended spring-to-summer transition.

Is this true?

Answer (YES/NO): NO